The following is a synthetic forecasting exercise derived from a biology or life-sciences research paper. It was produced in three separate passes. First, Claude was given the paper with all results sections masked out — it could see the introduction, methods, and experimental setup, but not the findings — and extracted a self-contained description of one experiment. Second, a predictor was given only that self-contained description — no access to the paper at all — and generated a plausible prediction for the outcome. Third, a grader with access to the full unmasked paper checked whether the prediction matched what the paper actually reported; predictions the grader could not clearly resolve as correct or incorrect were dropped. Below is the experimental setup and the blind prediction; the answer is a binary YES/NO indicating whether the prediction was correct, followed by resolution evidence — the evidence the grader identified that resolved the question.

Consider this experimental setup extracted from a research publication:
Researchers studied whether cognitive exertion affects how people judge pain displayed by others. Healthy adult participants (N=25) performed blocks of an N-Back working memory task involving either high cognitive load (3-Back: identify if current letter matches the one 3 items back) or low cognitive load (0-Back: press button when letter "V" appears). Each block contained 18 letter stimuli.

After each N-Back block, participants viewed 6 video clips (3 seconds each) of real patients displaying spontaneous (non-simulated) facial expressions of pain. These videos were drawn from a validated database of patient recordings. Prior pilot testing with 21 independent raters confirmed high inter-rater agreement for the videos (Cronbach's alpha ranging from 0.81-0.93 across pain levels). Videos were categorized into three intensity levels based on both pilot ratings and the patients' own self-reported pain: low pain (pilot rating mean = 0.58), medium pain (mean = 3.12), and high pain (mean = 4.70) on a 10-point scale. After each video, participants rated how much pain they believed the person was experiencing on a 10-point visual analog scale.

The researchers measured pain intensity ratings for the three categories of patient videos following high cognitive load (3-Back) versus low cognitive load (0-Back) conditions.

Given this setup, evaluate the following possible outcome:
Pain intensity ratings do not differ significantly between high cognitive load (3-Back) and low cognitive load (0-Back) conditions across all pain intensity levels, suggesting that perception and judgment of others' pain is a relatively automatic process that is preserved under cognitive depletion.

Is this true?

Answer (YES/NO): NO